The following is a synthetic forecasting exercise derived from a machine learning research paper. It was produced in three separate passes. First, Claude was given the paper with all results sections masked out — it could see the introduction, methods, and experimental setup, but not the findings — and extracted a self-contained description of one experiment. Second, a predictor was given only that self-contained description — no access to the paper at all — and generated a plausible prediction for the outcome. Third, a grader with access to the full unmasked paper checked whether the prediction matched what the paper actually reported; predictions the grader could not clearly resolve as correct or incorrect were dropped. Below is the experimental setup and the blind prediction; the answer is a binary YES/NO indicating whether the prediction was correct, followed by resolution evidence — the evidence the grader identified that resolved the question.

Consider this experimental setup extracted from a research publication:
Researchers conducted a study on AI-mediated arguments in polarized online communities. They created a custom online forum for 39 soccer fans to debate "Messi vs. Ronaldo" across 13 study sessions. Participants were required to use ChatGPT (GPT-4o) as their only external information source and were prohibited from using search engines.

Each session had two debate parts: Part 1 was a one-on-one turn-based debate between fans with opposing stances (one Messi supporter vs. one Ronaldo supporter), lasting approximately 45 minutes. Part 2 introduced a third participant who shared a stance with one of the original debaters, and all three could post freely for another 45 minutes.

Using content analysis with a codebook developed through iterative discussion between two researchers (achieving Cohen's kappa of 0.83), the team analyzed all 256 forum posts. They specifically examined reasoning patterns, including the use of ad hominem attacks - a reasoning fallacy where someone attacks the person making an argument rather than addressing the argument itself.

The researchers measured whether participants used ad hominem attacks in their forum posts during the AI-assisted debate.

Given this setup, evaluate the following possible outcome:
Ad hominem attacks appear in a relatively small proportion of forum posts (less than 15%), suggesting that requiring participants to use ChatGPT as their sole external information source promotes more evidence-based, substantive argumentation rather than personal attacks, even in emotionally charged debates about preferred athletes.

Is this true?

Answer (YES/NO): YES